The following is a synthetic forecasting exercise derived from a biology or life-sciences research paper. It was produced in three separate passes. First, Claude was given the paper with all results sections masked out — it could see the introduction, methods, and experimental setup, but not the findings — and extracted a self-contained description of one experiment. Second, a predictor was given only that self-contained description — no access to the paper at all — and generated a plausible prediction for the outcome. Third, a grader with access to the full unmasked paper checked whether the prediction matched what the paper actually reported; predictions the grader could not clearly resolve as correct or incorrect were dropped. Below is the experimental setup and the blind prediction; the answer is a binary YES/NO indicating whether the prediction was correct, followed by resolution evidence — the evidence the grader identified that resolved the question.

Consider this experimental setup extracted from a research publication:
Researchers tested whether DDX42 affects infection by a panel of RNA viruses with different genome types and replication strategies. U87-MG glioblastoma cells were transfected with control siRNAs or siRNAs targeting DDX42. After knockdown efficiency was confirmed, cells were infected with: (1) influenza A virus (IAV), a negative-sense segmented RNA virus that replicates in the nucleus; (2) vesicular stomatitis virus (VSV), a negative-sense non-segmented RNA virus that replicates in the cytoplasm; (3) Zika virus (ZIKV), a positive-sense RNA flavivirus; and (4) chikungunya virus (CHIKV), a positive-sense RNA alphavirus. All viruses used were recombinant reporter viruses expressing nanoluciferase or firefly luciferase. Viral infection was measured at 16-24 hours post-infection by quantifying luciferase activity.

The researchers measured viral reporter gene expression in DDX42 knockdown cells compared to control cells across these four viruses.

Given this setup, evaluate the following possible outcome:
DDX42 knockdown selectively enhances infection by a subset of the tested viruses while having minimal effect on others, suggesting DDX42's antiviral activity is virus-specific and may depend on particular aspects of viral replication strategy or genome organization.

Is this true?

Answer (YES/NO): YES